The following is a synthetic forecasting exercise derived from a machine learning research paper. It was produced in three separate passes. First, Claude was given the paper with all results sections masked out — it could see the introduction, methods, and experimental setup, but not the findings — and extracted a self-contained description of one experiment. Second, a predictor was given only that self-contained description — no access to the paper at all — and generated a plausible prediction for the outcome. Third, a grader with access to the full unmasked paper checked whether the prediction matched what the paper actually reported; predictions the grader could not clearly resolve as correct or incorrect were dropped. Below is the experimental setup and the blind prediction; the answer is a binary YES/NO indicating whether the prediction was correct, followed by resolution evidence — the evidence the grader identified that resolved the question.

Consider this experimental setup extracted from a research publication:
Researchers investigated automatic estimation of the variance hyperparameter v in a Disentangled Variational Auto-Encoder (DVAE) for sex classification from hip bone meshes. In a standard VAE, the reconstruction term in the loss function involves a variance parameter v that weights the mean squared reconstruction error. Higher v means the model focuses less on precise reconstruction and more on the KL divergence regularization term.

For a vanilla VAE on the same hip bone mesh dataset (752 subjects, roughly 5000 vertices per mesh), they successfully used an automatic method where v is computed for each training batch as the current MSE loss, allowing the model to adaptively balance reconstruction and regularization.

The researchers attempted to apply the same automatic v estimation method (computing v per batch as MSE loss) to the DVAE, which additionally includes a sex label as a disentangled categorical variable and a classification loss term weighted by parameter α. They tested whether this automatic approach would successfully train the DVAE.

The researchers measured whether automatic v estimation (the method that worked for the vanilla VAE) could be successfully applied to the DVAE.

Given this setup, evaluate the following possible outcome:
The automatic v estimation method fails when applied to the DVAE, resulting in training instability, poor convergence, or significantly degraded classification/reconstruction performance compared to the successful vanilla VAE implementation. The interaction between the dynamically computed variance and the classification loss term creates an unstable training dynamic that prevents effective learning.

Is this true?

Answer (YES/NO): YES